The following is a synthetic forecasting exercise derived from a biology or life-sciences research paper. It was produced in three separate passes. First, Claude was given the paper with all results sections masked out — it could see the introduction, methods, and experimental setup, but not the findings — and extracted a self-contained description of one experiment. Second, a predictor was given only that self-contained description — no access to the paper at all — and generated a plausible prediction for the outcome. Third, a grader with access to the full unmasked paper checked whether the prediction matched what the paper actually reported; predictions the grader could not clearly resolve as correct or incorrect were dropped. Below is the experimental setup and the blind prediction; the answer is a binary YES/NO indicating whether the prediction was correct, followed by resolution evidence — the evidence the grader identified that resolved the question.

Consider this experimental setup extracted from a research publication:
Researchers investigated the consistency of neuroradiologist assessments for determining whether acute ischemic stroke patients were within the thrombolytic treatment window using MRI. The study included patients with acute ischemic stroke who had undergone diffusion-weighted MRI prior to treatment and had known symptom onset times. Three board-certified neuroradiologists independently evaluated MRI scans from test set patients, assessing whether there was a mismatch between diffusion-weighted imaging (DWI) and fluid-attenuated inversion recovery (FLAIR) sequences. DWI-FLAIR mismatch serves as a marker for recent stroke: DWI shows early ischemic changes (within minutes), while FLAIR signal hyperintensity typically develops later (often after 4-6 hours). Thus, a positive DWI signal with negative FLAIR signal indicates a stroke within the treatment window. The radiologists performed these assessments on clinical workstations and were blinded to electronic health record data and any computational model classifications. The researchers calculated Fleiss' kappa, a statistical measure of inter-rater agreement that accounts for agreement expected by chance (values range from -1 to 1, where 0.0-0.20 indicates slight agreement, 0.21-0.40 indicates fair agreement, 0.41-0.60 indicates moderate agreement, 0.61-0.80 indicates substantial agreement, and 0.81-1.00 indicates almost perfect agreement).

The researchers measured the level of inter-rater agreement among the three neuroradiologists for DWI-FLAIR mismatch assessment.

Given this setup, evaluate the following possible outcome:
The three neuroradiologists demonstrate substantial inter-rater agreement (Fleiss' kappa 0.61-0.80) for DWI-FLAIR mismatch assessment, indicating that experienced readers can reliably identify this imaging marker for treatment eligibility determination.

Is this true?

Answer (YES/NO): NO